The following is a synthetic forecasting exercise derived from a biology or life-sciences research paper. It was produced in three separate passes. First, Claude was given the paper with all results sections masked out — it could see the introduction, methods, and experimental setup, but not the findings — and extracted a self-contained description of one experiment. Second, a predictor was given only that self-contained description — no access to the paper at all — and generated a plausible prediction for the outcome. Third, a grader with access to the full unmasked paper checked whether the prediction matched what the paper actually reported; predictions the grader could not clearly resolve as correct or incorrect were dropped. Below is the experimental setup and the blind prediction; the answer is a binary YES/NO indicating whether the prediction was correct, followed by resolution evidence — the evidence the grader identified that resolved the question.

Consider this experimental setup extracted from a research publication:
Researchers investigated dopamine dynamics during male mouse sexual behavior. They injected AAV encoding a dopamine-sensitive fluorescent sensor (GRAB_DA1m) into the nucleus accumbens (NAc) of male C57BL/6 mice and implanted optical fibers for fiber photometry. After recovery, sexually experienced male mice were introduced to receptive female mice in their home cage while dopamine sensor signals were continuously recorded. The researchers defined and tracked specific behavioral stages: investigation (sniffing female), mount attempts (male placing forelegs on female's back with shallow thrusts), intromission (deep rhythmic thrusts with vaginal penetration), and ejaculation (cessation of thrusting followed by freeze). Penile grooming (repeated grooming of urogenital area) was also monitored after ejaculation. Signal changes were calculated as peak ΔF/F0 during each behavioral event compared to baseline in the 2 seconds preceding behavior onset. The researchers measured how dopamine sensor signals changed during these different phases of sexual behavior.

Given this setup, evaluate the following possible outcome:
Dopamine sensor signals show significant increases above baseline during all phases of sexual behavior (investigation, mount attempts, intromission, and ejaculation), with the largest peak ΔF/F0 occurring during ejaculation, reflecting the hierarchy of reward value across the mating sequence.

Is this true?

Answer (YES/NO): NO